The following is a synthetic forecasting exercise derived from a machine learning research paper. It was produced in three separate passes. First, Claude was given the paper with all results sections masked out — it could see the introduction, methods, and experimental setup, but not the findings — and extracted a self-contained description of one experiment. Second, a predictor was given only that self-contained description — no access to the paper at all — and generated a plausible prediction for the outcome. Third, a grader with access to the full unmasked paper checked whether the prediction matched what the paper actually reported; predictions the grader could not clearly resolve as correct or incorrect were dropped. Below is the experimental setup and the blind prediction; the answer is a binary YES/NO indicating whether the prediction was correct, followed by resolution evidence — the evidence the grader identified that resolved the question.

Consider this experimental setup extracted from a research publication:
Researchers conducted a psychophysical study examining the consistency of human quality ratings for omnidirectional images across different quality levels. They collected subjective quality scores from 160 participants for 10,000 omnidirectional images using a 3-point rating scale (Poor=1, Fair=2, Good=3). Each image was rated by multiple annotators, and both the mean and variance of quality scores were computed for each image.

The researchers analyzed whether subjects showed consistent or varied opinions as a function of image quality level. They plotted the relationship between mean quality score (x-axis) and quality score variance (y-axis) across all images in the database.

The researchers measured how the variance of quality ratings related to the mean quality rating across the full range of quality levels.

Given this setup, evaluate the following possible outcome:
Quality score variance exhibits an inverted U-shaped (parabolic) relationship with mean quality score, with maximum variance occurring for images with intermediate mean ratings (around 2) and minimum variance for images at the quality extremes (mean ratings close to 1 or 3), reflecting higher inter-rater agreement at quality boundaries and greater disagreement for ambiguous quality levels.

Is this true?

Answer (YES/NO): YES